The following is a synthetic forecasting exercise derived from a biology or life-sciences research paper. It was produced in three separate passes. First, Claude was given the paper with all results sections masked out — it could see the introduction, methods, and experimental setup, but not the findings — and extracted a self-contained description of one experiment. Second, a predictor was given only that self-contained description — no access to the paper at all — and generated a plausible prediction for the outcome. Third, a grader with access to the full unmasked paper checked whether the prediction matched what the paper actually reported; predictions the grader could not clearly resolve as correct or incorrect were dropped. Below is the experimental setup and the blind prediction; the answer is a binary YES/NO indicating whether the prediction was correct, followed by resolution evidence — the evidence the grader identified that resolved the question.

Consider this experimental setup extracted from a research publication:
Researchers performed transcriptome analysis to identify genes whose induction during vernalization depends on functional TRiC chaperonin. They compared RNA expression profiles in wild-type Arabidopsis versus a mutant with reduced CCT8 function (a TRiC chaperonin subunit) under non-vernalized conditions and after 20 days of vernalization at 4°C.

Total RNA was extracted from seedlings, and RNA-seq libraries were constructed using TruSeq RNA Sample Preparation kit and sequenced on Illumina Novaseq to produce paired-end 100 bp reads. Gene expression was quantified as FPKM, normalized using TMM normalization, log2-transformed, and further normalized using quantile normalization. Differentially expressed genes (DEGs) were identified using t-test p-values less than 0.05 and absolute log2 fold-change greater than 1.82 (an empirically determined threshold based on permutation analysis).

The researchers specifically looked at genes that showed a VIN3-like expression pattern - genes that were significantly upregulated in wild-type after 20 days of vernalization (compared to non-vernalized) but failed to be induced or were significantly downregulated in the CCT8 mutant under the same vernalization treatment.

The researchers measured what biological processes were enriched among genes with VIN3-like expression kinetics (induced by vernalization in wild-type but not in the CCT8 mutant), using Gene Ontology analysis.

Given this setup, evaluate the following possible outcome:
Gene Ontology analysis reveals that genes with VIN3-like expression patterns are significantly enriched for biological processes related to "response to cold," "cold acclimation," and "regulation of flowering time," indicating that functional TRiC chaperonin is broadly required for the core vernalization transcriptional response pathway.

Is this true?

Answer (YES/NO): NO